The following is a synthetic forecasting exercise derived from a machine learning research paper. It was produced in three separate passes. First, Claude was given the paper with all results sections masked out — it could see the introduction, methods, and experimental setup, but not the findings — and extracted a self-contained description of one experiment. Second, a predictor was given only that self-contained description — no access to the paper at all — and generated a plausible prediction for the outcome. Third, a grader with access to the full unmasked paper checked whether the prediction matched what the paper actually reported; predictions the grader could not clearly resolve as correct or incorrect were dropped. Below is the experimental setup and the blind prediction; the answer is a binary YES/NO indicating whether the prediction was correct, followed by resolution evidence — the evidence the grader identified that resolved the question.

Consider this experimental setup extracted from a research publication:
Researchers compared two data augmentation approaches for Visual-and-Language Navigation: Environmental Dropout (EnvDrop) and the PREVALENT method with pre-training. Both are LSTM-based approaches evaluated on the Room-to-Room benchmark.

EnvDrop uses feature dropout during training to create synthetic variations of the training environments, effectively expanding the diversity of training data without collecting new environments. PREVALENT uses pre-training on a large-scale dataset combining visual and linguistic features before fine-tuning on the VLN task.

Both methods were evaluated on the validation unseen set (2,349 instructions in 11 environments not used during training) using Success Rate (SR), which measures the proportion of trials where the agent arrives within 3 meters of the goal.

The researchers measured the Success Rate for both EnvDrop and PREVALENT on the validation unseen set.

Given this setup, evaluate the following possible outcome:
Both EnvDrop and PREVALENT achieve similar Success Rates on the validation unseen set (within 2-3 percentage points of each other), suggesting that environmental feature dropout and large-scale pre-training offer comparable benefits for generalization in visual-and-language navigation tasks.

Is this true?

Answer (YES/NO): NO